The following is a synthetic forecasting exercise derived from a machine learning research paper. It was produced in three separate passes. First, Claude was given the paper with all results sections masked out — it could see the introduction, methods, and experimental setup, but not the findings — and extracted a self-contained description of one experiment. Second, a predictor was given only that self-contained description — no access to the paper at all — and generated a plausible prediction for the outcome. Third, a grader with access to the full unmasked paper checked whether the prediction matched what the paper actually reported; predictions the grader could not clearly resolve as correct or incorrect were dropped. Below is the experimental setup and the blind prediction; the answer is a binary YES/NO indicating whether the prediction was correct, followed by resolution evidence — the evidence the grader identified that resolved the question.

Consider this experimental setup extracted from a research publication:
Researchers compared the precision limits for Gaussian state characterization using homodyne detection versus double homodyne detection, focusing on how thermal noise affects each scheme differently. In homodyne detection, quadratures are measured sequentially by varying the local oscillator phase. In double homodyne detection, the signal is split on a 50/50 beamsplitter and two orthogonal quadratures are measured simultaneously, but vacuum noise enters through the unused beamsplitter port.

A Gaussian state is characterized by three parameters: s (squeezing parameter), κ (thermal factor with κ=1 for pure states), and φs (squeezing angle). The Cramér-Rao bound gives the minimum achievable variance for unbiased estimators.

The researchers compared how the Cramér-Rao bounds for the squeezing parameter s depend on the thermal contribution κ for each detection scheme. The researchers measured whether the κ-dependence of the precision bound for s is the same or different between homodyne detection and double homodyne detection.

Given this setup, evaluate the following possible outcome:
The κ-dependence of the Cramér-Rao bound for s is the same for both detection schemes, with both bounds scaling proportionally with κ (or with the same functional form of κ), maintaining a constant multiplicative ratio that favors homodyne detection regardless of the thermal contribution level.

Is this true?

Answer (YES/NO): NO